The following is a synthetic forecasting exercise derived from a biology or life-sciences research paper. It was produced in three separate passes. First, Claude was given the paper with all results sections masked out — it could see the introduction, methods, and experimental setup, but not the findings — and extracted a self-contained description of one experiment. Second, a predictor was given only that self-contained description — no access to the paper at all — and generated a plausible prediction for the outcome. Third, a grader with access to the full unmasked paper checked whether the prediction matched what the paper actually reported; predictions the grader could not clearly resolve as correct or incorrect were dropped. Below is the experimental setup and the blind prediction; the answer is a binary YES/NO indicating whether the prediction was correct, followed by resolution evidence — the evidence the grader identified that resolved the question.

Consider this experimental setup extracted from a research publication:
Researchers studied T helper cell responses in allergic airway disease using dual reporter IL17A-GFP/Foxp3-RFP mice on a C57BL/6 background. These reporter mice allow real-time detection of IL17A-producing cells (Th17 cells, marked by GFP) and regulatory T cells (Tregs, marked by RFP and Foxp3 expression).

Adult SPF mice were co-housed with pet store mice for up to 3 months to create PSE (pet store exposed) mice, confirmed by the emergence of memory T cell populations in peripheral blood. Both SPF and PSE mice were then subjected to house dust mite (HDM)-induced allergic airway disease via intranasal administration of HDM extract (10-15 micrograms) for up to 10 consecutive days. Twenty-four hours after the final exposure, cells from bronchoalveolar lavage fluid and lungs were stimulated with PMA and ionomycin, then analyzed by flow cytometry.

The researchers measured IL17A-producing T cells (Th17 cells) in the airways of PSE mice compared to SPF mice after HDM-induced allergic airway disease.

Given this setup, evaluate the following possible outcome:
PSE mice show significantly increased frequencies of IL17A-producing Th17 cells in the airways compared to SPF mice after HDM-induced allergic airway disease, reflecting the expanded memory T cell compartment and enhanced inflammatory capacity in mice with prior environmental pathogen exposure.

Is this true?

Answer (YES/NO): YES